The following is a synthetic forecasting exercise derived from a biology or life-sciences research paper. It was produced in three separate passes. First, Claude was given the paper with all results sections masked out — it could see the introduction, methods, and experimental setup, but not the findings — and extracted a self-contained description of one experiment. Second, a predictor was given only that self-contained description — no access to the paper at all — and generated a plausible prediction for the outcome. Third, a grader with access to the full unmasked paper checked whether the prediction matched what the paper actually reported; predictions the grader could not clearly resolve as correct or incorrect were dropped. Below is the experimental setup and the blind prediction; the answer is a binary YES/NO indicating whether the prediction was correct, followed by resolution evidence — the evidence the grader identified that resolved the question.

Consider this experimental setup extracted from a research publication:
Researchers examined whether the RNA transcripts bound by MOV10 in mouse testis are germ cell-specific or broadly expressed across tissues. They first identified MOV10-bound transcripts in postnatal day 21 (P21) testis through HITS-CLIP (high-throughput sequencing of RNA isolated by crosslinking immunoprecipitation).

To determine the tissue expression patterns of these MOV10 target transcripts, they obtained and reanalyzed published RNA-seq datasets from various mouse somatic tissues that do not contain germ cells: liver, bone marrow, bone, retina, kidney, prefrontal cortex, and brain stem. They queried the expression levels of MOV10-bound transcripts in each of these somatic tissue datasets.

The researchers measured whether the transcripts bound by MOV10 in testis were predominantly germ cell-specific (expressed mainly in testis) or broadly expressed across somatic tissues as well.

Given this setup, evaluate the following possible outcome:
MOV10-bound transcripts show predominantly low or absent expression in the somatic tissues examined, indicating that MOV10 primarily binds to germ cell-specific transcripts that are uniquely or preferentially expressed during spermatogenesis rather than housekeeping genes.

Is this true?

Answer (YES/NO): NO